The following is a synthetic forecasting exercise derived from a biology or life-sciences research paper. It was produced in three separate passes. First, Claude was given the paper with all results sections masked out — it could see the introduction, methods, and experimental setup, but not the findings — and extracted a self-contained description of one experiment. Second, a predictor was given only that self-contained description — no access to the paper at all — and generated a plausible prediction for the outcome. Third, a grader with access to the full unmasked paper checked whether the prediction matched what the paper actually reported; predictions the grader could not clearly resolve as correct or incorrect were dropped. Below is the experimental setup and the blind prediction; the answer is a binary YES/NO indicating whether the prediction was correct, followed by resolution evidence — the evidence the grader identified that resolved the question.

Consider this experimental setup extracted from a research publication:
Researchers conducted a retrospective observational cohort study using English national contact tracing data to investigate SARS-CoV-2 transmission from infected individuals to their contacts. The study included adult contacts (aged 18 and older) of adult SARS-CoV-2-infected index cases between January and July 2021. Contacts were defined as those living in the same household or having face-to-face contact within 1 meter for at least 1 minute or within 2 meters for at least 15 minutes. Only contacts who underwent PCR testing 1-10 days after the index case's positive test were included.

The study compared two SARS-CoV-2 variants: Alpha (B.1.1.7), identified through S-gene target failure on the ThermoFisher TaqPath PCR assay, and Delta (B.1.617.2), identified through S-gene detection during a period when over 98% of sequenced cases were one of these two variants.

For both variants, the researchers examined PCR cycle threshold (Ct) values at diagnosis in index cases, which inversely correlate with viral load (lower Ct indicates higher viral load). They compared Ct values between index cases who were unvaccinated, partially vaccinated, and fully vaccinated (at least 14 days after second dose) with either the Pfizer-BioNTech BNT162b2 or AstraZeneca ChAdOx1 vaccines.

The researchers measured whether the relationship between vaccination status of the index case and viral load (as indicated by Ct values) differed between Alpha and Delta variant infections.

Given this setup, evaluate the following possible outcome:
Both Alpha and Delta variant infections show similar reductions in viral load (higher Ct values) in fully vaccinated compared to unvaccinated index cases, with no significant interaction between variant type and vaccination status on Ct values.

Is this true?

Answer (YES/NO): NO